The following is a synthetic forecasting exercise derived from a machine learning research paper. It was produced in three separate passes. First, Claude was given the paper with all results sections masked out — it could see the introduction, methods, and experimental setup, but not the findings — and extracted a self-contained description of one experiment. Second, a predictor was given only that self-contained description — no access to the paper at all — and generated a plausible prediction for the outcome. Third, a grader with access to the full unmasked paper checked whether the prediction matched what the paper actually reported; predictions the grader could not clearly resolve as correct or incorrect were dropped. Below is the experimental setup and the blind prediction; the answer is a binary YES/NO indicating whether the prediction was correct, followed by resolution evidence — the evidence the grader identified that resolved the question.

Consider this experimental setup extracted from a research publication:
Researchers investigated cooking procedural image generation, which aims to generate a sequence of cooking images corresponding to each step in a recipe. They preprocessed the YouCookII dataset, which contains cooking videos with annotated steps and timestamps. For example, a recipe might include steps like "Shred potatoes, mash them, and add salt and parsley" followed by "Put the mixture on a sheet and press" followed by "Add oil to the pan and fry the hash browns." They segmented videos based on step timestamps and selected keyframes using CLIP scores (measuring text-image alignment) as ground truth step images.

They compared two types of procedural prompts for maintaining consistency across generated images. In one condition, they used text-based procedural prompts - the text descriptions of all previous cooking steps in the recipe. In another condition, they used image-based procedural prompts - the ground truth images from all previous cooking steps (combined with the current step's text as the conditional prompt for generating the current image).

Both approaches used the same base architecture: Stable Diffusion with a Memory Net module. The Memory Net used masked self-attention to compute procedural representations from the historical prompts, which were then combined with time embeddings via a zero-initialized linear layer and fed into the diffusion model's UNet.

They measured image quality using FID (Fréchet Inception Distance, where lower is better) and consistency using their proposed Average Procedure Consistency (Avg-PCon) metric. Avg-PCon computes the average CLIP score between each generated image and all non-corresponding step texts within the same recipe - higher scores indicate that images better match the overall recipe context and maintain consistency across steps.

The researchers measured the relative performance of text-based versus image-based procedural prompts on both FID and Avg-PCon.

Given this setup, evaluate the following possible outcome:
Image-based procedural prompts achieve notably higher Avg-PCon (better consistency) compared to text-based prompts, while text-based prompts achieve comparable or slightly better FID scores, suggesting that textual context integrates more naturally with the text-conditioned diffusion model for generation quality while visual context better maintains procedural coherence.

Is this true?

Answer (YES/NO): NO